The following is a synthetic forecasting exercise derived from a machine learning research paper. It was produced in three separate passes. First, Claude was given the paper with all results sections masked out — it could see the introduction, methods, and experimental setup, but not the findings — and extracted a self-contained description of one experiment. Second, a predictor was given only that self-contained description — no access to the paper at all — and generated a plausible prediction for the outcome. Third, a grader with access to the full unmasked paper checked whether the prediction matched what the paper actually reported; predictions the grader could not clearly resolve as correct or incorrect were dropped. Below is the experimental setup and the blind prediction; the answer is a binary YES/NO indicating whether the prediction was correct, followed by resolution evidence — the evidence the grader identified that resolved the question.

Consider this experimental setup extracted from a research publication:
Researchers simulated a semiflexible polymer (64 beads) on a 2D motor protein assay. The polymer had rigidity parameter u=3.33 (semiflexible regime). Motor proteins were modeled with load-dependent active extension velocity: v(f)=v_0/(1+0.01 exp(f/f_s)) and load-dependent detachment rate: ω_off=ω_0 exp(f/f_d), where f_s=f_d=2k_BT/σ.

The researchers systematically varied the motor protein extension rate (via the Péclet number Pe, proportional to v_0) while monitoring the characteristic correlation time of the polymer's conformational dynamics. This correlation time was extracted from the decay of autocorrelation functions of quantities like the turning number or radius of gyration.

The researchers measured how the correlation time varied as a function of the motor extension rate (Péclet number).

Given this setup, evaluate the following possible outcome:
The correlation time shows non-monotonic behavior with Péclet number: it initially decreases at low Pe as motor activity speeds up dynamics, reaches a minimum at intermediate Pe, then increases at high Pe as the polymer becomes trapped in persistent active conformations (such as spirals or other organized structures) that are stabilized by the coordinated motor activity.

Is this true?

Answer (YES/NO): NO